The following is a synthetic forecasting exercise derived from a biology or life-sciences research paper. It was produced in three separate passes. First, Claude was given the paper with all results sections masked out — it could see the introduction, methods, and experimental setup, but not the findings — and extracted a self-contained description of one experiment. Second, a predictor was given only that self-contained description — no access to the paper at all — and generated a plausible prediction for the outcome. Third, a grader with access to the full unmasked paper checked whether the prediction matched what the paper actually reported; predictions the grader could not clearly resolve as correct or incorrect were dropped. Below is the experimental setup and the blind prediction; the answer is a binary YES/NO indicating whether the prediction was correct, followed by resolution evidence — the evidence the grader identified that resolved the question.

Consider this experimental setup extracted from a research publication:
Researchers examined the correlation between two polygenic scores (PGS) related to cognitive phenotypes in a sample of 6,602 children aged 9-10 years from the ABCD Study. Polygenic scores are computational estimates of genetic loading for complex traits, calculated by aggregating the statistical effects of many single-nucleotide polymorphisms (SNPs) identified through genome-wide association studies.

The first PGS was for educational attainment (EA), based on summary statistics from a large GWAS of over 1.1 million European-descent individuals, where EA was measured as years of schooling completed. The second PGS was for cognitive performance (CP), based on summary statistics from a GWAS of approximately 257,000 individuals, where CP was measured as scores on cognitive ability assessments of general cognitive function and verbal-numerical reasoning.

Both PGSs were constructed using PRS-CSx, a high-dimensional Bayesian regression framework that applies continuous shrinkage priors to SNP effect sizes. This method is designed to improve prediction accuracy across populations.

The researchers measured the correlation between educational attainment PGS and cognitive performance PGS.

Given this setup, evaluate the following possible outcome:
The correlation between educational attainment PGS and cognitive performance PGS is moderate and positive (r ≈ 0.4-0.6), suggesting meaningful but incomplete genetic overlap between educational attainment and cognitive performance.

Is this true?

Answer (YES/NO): YES